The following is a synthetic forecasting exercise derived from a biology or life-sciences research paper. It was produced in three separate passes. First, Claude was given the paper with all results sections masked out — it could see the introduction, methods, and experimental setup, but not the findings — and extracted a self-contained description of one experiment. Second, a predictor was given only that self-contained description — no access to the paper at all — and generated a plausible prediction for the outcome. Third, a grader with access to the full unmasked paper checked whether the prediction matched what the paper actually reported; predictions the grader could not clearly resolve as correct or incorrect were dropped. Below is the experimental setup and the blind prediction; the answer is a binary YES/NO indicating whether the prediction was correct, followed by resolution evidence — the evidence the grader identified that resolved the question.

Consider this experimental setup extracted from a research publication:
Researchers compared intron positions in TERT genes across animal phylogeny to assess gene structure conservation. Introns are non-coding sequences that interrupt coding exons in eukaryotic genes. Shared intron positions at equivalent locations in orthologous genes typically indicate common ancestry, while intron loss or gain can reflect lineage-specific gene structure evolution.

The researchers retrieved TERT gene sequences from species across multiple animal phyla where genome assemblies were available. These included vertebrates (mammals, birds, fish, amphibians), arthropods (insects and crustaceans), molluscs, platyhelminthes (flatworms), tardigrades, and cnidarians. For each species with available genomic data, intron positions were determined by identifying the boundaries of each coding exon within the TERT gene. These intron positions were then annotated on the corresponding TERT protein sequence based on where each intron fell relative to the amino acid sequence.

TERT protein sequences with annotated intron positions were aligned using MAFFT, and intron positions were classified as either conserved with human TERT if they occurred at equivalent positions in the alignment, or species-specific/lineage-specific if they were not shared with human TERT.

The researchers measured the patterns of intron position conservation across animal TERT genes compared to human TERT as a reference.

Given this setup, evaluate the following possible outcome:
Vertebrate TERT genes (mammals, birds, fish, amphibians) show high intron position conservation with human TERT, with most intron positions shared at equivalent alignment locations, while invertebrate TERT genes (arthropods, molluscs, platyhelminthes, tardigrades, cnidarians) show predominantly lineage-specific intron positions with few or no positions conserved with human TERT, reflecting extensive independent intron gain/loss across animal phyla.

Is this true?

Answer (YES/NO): NO